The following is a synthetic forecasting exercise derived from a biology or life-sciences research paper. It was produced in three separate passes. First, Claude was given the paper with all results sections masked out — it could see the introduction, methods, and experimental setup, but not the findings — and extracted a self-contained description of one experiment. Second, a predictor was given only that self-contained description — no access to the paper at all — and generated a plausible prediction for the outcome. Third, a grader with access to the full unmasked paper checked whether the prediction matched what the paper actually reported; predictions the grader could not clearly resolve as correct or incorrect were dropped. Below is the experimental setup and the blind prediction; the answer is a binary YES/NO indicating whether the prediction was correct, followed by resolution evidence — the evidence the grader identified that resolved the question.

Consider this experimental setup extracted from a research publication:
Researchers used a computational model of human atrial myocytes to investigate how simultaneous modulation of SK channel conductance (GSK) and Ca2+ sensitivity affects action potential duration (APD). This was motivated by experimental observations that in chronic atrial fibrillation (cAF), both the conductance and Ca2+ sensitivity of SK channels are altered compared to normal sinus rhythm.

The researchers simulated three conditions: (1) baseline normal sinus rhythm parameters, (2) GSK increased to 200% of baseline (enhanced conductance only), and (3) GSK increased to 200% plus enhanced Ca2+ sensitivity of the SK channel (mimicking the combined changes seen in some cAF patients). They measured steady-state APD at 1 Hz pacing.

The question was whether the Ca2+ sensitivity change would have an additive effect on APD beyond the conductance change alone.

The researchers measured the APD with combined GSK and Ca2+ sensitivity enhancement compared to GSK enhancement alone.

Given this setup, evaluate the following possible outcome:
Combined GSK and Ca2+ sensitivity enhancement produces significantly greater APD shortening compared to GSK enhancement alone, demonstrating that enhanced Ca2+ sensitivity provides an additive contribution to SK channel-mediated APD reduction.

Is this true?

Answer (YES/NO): NO